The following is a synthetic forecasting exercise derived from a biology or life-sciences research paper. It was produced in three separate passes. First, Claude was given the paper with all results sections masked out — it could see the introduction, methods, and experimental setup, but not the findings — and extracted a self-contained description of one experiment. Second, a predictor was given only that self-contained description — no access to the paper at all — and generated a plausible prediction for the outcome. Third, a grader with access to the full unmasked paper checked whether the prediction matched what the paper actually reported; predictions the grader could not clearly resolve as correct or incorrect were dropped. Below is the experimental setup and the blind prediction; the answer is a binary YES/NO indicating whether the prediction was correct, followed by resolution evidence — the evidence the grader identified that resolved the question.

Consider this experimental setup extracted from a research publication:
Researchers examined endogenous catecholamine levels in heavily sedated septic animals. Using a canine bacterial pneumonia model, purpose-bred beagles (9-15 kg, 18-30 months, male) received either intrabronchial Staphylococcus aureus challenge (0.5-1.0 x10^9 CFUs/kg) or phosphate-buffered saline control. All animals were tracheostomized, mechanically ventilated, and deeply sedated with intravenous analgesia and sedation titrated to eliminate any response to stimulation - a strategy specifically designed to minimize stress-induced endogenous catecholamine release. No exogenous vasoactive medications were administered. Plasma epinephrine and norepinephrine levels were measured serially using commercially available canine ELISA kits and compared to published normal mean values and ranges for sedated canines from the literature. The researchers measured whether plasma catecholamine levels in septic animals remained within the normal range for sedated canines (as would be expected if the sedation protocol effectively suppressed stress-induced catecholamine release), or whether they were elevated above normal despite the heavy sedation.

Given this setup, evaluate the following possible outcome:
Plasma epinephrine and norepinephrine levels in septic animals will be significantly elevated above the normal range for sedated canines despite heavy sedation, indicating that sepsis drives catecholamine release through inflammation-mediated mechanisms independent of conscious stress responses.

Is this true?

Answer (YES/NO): NO